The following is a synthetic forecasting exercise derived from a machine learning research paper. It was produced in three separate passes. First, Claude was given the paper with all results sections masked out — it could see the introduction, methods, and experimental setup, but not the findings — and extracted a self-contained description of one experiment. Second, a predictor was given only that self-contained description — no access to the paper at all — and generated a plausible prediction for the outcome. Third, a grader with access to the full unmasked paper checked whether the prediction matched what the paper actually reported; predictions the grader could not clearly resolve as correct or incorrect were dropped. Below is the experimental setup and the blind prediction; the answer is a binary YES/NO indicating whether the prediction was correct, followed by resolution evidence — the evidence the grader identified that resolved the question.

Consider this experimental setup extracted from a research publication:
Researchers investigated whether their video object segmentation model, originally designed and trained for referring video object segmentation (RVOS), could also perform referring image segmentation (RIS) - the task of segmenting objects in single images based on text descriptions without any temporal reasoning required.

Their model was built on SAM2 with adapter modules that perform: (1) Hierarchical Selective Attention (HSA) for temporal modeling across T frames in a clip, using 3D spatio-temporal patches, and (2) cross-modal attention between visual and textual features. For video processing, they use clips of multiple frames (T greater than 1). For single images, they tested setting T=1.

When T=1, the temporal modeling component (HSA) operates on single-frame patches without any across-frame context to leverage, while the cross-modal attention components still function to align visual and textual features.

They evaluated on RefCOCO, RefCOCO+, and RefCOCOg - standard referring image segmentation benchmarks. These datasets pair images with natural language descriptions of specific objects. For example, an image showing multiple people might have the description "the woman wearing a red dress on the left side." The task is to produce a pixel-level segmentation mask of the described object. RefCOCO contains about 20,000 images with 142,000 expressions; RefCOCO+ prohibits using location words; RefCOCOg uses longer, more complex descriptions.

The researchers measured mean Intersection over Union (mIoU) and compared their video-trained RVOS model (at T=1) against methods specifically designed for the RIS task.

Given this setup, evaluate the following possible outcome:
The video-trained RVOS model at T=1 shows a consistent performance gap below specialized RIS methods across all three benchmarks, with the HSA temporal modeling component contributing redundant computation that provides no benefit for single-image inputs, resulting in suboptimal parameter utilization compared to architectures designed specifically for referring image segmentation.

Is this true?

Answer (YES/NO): NO